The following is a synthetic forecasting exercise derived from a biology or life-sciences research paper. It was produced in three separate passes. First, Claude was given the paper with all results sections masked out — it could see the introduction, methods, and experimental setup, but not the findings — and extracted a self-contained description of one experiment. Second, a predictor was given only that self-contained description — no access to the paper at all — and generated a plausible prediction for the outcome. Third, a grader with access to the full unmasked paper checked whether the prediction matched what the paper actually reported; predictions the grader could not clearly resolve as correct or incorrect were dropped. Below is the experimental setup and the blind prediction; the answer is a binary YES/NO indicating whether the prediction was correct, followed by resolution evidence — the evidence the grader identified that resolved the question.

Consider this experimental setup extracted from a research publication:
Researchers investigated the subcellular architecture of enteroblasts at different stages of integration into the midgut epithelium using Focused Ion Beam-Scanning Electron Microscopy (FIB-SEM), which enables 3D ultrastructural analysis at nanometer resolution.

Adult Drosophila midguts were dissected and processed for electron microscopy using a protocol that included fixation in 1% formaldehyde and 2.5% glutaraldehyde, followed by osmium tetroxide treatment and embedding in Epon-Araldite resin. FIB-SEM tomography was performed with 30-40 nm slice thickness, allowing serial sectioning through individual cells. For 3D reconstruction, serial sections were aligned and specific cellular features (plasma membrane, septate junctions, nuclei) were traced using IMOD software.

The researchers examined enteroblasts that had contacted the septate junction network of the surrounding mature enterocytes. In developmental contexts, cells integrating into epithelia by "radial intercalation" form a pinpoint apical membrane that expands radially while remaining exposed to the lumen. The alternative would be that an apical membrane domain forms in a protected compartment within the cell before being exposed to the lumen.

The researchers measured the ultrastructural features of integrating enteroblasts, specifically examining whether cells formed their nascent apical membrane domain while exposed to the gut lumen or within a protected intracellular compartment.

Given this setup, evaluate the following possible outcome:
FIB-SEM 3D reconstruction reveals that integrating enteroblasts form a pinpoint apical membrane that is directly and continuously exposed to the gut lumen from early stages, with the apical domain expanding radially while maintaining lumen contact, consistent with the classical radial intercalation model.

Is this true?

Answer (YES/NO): NO